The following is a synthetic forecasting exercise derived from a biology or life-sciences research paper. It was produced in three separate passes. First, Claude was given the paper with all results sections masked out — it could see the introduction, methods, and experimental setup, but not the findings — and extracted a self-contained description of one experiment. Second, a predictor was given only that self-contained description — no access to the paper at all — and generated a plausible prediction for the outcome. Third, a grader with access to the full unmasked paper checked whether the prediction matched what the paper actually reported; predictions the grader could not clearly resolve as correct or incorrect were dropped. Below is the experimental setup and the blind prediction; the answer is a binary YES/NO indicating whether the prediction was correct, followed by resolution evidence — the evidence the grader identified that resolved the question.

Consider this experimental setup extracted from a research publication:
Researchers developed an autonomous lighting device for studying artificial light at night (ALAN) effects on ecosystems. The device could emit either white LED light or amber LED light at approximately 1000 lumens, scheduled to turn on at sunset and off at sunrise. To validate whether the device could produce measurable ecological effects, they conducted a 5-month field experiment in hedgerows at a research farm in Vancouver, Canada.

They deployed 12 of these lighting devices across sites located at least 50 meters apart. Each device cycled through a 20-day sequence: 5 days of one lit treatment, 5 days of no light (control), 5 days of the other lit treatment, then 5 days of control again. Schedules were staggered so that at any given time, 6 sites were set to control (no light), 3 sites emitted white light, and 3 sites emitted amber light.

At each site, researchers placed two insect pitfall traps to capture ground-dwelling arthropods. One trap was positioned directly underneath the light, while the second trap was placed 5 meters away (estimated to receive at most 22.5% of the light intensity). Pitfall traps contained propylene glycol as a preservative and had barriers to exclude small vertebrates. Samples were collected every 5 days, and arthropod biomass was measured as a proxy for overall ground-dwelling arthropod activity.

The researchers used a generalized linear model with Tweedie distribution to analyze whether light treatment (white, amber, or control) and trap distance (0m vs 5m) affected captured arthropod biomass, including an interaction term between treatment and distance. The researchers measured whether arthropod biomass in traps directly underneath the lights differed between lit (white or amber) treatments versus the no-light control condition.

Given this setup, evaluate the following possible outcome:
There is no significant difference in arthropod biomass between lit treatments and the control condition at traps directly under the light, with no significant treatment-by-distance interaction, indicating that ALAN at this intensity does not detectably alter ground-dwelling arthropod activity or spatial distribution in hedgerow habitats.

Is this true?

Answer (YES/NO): NO